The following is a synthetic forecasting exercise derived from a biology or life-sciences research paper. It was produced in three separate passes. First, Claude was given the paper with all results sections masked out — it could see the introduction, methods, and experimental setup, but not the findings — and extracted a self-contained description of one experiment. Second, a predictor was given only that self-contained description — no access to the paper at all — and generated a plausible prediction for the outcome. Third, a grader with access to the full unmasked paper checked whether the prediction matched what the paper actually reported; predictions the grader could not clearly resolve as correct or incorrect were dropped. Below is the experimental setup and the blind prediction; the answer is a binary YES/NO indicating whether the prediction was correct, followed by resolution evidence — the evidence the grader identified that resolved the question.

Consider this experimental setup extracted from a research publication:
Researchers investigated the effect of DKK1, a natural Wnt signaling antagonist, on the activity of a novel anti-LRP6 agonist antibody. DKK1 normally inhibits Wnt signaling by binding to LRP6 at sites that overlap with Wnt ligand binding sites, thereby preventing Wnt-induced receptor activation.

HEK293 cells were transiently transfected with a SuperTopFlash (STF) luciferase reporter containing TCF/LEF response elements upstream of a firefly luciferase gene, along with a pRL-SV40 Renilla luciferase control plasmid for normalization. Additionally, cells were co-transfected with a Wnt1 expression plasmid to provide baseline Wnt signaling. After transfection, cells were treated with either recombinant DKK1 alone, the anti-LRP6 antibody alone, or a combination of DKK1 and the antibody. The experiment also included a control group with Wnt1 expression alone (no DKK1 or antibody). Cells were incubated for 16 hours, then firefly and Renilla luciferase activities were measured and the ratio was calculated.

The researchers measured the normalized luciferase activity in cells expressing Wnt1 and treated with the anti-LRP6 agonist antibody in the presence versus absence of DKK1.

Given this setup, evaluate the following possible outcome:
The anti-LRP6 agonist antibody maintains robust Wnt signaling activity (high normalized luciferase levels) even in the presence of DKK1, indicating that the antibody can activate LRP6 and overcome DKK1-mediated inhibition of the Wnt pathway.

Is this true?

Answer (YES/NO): YES